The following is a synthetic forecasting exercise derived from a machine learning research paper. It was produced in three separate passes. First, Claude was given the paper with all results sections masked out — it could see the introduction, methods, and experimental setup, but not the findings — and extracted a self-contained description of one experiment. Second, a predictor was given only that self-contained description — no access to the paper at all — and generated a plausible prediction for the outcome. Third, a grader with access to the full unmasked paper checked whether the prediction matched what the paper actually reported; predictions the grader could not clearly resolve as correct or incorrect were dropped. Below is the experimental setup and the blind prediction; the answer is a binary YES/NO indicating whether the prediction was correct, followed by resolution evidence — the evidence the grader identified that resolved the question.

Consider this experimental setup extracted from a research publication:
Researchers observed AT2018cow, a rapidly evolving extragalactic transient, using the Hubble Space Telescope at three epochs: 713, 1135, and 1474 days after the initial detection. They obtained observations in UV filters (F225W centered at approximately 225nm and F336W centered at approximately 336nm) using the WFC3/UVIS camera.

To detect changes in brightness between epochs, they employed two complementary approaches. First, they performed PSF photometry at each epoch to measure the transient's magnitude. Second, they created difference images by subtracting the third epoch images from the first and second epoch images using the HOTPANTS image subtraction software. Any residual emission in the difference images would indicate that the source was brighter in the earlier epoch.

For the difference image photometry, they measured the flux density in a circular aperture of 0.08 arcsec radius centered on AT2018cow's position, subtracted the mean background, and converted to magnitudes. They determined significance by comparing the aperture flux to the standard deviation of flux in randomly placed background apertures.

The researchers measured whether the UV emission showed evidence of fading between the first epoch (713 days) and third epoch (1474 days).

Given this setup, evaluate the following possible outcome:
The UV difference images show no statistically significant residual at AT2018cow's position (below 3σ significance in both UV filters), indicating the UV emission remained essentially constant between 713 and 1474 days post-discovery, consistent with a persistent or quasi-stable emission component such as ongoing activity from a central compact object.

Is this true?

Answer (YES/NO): NO